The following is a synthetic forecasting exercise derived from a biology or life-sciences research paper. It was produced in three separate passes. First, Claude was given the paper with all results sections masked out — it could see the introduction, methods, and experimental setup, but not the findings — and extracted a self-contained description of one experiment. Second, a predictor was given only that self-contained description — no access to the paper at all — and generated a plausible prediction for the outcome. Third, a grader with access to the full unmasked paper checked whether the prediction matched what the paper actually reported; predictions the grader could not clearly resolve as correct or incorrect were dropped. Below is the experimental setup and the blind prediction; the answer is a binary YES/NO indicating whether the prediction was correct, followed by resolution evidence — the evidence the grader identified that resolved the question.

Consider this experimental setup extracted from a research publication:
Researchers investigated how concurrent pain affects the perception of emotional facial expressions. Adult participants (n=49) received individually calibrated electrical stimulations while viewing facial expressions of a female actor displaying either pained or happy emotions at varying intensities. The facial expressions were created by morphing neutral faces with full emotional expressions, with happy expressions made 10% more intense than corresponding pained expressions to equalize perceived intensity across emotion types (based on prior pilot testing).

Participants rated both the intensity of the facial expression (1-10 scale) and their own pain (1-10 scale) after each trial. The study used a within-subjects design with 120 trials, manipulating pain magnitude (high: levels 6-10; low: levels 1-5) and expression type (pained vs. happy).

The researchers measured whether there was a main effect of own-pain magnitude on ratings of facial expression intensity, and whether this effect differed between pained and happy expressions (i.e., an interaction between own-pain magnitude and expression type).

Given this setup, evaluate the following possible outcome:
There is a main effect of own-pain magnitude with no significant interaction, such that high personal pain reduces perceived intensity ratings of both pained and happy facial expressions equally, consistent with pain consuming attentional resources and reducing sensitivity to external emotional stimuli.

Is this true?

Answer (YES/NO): NO